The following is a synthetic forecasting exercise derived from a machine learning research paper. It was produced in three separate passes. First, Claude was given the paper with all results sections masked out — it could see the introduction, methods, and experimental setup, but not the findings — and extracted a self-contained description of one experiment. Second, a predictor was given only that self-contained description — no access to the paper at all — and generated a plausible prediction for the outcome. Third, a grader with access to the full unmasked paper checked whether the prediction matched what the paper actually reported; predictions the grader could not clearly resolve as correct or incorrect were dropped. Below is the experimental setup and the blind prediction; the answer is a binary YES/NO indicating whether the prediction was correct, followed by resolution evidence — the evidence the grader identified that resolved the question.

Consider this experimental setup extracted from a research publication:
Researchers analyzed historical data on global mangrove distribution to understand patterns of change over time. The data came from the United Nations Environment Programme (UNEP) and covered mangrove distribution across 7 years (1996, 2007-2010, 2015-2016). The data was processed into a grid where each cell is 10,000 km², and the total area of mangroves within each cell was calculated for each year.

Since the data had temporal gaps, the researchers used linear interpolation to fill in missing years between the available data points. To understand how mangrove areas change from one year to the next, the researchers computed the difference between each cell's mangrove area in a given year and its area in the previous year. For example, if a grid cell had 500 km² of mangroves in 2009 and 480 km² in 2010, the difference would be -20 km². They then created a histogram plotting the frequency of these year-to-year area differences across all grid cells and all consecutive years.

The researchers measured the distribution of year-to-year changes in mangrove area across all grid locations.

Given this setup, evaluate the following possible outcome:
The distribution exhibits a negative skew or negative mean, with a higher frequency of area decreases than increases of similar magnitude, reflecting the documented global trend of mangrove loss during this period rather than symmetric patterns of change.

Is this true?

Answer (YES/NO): YES